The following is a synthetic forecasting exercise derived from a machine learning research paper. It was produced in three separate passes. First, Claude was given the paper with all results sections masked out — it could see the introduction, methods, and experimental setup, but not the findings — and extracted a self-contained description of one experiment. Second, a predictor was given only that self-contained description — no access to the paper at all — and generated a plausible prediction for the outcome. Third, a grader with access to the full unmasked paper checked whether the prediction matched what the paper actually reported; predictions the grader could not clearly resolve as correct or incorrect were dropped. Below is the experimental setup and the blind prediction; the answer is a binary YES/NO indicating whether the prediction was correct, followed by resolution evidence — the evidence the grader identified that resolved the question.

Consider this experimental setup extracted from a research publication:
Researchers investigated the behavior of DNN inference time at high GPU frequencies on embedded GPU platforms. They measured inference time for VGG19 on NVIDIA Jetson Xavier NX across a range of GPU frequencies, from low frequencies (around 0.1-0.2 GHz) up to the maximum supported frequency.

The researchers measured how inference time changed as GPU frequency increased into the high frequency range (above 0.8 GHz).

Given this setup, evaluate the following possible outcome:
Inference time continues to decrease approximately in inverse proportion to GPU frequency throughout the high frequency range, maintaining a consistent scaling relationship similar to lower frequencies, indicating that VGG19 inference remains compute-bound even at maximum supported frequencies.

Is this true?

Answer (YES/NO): NO